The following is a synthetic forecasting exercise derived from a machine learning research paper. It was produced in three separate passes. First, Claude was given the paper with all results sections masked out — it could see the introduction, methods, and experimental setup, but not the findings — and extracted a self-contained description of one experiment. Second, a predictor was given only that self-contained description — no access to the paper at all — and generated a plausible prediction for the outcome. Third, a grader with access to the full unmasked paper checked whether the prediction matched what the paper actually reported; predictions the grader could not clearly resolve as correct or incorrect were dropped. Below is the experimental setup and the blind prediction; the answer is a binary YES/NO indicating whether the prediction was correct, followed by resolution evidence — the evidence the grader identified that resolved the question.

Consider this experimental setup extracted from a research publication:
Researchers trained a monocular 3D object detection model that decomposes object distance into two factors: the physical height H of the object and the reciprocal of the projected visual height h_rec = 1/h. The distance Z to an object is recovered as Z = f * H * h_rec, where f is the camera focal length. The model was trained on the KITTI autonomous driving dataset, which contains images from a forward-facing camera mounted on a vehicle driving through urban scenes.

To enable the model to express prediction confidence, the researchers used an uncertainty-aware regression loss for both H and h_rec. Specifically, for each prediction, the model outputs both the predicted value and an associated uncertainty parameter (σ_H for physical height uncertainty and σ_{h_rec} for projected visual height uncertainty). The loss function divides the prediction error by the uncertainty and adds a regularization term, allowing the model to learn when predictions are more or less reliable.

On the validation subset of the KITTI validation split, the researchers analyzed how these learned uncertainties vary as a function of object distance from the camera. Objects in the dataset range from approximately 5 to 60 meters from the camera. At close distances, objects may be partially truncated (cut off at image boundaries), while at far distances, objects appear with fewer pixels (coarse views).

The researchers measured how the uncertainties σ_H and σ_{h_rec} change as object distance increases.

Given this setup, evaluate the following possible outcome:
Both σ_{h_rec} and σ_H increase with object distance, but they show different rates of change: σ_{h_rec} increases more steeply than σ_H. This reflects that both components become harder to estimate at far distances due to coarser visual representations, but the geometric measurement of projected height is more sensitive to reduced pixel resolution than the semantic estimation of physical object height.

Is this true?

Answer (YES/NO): NO